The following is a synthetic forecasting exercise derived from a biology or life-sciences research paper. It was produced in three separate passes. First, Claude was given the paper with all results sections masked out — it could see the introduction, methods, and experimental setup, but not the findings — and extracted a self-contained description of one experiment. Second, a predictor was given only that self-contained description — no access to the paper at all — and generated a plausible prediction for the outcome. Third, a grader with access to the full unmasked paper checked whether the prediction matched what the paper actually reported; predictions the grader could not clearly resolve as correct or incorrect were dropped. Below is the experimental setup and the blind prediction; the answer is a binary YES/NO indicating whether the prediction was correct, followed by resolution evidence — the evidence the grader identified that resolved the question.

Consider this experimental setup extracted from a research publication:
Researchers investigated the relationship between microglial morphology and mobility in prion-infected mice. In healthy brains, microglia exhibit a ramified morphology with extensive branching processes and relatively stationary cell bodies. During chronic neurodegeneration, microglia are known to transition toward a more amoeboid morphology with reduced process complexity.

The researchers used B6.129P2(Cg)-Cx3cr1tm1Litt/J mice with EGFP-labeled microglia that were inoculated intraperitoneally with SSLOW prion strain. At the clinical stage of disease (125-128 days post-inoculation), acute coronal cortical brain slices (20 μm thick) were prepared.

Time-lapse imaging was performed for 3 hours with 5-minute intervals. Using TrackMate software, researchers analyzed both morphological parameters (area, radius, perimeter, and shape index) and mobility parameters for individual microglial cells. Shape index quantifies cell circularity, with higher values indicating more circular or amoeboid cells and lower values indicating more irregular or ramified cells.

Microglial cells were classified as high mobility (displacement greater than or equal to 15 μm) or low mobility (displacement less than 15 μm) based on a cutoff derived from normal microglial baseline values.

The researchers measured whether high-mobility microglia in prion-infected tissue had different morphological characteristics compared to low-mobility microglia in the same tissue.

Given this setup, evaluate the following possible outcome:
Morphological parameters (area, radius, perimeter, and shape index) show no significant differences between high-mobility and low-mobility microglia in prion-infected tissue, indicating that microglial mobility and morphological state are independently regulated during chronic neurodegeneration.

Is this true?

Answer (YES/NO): YES